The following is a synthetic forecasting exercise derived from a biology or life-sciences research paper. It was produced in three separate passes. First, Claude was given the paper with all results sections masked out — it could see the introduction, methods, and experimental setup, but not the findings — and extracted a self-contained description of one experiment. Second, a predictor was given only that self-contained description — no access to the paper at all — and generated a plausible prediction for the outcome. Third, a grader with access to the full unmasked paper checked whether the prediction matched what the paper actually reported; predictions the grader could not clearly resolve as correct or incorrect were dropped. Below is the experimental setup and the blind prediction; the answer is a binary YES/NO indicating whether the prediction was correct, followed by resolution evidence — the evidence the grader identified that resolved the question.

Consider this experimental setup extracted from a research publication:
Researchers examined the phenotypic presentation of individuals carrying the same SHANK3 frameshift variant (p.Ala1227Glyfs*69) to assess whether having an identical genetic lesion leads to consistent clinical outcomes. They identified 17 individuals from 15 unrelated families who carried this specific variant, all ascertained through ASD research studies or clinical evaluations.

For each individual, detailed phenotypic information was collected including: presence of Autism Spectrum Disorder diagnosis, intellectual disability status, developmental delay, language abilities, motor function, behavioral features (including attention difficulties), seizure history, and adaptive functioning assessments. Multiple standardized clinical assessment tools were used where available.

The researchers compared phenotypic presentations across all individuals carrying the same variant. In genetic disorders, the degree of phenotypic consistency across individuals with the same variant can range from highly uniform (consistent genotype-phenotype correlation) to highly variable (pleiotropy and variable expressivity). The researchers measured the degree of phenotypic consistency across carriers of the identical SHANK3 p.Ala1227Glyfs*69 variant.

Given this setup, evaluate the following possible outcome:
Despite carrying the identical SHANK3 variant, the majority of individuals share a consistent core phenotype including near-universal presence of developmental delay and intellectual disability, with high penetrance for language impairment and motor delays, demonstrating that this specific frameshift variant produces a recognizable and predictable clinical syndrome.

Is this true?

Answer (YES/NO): NO